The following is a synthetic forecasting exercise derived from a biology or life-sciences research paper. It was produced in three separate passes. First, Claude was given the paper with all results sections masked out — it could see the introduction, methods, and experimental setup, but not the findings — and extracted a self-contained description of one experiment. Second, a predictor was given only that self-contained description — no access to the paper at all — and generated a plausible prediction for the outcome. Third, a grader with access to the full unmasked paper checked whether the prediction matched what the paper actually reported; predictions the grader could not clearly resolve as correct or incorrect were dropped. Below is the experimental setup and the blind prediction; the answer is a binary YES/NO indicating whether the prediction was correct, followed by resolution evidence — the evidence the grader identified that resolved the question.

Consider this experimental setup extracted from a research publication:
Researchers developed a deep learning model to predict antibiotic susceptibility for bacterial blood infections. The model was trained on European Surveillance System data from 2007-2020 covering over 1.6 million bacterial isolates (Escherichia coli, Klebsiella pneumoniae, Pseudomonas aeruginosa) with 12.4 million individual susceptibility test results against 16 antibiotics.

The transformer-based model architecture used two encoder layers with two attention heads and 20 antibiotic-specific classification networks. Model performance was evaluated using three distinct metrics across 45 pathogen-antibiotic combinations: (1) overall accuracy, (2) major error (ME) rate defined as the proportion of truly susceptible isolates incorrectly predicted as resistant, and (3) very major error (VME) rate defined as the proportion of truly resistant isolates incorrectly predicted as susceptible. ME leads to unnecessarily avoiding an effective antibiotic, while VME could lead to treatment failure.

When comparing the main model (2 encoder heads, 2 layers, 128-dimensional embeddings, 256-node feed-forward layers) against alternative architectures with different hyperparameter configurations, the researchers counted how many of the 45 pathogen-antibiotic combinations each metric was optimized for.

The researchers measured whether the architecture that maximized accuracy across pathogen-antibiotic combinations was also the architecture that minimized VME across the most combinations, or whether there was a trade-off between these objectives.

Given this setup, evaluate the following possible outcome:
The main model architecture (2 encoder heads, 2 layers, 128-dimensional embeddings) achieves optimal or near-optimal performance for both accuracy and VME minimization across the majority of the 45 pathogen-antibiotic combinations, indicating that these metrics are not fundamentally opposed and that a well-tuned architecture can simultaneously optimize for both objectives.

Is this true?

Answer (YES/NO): NO